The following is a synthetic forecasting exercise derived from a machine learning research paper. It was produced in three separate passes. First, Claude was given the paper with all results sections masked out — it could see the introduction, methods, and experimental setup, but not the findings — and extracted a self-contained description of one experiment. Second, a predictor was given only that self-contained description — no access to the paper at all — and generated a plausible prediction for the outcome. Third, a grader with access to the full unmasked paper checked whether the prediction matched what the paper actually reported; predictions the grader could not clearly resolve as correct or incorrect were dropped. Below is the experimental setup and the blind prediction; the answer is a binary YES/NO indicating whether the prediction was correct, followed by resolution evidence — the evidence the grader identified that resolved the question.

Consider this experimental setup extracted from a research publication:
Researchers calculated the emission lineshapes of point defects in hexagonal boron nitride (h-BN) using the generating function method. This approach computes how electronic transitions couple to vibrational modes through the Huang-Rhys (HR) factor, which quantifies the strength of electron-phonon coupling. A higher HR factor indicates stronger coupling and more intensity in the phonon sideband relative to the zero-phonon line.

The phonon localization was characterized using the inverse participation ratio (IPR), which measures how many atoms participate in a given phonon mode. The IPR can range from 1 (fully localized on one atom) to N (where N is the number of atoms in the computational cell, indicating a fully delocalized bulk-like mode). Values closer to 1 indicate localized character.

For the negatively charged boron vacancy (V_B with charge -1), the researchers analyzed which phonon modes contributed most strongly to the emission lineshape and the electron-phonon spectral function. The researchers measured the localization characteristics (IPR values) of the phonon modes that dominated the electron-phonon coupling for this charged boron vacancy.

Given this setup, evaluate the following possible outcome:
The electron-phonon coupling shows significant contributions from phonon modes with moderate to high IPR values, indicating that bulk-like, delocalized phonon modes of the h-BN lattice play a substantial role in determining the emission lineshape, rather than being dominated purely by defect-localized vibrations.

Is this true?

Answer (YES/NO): YES